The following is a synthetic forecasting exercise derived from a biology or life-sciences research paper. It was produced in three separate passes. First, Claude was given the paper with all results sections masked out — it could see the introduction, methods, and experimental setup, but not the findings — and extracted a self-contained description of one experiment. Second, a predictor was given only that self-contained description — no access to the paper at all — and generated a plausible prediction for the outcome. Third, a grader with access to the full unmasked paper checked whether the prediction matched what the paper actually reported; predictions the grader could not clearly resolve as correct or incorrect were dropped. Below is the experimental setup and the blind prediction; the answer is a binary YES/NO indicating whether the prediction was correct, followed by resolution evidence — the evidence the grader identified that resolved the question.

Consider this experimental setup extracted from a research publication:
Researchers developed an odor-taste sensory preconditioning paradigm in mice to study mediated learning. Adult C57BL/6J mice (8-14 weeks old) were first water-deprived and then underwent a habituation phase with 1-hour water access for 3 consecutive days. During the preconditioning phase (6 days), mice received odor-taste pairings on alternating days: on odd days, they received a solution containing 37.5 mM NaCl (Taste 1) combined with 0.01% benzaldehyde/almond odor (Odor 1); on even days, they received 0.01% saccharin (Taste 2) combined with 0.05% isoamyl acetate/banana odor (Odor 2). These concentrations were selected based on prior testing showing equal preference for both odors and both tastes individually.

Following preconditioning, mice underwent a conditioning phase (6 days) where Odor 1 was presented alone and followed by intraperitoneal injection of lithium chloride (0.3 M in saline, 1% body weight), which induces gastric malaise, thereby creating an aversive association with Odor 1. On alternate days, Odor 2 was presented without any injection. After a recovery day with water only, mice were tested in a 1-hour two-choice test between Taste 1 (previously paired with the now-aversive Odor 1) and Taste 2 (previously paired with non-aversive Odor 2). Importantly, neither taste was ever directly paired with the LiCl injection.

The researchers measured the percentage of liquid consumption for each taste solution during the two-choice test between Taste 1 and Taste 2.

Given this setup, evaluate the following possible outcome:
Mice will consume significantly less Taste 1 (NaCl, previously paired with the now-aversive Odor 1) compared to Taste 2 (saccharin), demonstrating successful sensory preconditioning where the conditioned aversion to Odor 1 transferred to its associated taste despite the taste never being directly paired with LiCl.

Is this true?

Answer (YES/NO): YES